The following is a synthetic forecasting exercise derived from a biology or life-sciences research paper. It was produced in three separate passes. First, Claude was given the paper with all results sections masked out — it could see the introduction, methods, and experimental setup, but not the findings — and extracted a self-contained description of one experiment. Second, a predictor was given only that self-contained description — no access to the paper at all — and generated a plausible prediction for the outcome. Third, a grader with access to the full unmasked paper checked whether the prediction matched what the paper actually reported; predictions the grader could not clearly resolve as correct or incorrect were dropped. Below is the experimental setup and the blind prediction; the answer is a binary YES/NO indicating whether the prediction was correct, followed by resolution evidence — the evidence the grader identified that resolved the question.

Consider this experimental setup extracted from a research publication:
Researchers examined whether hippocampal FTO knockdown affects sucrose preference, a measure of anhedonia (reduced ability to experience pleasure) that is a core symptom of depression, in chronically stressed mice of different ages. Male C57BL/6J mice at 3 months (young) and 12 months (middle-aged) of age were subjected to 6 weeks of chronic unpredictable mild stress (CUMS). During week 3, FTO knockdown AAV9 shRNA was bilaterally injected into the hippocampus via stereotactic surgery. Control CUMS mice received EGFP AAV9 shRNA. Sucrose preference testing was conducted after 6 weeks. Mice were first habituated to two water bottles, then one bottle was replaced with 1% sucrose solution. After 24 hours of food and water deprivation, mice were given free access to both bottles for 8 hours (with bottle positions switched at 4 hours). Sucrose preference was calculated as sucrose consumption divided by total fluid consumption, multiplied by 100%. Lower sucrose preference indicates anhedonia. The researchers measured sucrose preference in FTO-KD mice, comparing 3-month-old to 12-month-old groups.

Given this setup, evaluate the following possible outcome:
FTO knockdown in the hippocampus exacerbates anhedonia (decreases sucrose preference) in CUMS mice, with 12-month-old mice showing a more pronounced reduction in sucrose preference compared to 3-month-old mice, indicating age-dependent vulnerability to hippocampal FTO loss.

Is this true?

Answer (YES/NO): YES